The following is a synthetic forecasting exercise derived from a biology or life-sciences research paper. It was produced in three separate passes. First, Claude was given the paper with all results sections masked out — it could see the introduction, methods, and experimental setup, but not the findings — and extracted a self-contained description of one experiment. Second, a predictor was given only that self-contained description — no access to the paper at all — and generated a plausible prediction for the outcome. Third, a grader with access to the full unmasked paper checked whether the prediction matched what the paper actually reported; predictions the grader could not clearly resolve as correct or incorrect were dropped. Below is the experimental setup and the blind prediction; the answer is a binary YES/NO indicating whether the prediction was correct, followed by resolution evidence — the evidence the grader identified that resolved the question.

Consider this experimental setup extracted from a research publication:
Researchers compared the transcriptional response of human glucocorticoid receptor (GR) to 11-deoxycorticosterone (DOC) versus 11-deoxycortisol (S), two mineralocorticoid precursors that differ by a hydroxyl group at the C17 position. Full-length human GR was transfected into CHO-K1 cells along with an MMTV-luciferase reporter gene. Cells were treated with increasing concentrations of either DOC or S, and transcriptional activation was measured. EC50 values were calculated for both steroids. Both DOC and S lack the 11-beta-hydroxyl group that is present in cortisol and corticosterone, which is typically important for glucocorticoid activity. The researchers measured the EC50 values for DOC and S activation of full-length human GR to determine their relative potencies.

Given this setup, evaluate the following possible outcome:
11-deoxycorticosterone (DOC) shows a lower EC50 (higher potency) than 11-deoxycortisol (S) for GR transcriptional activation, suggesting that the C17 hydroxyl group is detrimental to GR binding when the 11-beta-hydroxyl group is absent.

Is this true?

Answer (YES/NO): NO